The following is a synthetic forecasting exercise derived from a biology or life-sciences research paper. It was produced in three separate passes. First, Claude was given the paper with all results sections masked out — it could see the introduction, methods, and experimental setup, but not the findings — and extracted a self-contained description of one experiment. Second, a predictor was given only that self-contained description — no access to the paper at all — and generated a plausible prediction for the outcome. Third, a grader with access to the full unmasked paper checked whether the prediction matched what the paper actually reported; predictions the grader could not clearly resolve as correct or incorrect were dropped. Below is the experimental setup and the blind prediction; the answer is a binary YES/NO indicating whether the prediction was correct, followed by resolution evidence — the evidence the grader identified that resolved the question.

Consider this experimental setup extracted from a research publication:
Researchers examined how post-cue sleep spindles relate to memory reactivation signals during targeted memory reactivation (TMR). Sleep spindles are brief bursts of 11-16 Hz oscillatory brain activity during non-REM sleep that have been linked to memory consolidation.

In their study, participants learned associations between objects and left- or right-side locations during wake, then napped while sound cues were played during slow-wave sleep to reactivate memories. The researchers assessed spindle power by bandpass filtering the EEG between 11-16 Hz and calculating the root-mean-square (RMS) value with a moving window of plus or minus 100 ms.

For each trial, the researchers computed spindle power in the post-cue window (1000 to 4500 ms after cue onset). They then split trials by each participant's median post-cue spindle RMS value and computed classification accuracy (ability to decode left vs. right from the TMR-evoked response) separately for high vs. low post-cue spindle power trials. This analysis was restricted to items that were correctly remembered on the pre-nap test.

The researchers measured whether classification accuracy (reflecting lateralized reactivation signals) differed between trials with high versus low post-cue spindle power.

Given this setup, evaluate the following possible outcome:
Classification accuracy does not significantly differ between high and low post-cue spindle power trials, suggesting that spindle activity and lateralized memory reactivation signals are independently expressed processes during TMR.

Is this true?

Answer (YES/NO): NO